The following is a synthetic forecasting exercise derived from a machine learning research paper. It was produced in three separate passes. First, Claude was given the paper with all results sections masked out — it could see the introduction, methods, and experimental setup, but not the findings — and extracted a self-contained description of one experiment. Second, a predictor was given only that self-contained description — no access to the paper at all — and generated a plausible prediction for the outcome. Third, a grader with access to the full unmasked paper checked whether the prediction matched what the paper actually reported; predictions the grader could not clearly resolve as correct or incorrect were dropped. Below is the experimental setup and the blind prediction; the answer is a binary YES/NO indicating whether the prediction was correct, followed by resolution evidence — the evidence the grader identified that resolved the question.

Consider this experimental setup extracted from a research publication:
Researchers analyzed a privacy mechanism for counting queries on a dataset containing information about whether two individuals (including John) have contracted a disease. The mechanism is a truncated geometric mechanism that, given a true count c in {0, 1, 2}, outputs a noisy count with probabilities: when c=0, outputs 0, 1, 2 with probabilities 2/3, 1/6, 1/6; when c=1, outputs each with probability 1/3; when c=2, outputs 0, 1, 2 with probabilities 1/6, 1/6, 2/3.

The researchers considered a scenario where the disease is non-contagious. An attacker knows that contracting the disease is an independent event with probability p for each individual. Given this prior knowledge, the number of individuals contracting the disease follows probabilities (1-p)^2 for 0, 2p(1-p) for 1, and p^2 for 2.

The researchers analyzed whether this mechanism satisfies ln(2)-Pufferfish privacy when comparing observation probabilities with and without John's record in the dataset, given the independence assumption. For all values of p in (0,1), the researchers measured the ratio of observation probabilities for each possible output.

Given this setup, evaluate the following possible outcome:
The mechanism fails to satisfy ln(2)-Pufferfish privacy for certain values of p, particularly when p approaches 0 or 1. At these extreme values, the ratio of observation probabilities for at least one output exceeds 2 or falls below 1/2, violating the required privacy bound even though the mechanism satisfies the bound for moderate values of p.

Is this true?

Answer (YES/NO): NO